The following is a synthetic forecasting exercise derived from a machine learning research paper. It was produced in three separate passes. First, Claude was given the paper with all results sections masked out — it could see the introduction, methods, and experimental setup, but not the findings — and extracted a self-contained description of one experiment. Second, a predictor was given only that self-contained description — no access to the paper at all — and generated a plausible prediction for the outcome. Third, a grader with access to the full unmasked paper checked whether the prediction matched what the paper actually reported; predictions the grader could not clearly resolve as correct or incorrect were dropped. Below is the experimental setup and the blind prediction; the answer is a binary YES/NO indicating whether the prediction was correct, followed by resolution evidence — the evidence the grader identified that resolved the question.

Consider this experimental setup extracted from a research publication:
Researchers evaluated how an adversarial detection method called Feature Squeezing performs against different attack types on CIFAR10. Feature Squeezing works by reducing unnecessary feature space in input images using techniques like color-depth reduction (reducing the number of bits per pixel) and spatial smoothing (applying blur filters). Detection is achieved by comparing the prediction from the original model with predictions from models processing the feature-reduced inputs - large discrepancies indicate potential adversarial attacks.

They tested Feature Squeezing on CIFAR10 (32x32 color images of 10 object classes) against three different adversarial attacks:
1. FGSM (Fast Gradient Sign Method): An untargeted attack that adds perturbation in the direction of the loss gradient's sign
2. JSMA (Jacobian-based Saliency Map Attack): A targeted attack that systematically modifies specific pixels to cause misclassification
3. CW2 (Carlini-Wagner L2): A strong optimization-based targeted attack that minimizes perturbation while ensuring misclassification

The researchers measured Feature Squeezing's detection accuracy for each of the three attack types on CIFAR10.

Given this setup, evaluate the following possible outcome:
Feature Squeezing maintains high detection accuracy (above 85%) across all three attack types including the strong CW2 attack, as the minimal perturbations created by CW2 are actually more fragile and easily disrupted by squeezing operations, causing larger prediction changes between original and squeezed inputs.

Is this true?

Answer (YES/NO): NO